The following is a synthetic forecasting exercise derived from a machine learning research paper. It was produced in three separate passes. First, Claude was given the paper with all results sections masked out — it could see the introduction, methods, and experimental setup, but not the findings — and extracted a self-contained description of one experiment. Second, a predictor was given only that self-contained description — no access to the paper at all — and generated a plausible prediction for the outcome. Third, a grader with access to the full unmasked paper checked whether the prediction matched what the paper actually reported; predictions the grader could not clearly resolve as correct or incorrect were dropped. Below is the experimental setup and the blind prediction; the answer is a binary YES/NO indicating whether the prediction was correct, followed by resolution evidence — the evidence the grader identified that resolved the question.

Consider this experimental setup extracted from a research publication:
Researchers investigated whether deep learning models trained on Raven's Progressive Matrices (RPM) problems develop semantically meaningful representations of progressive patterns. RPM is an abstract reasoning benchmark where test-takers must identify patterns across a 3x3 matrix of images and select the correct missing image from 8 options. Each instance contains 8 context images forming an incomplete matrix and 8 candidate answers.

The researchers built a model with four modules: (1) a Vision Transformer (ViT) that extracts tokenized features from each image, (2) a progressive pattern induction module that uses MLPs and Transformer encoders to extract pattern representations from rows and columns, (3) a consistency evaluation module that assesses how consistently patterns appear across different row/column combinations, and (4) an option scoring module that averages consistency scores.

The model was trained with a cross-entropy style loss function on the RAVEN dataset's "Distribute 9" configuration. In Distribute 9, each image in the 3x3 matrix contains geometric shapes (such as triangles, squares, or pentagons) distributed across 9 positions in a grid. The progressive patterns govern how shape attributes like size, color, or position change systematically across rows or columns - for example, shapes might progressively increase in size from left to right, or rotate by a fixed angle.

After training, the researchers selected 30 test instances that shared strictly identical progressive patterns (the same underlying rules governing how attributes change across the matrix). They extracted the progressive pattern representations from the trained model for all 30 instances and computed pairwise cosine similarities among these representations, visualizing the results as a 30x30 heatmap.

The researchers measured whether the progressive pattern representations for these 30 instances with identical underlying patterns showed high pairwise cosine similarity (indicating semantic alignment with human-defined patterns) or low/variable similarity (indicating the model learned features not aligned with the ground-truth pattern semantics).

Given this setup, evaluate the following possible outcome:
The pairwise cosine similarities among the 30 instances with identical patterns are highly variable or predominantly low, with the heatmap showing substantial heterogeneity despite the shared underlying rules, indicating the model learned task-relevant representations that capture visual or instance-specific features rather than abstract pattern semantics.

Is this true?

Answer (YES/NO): YES